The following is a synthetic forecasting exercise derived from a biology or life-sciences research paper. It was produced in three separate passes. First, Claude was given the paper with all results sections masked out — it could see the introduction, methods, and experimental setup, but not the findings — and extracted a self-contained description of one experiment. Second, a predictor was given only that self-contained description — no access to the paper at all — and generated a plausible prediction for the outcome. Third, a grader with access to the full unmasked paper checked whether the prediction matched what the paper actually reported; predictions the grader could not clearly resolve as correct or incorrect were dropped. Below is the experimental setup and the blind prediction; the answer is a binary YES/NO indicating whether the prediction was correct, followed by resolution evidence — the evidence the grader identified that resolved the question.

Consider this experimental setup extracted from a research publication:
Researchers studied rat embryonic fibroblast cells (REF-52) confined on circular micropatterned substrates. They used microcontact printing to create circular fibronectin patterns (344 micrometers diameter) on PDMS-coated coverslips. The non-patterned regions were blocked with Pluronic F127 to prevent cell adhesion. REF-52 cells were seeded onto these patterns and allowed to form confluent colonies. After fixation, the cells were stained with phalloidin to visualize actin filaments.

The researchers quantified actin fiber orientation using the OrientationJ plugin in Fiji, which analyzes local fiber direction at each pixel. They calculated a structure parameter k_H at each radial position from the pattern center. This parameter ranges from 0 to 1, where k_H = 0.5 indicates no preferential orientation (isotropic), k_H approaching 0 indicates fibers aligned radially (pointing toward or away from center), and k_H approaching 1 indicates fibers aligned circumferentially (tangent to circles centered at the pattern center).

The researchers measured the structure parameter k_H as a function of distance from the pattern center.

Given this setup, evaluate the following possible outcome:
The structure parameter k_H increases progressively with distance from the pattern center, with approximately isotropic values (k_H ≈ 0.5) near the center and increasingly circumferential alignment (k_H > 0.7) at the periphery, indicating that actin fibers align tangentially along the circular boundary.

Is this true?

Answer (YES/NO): NO